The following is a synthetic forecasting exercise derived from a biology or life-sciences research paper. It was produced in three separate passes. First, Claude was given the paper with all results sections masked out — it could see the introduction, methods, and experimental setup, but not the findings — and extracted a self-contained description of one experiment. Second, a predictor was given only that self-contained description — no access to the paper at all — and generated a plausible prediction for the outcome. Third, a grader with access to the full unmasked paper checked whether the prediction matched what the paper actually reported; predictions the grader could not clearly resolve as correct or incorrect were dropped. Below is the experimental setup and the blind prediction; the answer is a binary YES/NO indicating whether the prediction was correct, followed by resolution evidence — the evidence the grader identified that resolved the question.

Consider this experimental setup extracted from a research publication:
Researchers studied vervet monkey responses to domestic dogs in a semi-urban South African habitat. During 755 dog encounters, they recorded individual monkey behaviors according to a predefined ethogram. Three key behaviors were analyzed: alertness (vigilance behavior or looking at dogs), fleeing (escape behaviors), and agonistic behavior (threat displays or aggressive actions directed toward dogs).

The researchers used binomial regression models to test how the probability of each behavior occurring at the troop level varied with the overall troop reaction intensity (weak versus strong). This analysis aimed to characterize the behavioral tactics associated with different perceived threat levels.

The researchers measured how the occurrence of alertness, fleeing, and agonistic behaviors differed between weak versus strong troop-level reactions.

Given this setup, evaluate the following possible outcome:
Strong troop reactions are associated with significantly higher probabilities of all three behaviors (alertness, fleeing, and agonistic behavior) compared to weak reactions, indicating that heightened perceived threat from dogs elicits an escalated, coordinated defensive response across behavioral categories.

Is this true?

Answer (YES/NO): NO